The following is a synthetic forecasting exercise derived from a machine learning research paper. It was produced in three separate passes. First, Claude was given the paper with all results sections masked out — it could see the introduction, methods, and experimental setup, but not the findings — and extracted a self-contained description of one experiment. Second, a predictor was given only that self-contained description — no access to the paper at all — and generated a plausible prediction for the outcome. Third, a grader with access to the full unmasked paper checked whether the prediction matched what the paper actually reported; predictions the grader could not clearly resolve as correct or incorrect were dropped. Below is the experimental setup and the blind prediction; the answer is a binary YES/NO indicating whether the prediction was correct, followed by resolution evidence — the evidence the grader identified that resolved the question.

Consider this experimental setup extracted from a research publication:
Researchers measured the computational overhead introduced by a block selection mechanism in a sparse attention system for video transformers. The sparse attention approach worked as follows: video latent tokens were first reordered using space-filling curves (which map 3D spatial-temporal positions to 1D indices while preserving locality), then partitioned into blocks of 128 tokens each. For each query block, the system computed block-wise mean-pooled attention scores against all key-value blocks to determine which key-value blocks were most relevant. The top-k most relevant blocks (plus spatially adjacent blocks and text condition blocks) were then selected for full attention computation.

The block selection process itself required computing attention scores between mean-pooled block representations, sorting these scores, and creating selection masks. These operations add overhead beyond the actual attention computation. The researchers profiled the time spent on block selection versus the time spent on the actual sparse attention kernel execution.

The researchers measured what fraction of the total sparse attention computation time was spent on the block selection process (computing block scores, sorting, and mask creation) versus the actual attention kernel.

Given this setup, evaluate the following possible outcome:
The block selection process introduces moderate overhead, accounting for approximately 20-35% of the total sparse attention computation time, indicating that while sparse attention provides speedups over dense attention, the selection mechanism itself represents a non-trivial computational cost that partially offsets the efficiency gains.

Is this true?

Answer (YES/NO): NO